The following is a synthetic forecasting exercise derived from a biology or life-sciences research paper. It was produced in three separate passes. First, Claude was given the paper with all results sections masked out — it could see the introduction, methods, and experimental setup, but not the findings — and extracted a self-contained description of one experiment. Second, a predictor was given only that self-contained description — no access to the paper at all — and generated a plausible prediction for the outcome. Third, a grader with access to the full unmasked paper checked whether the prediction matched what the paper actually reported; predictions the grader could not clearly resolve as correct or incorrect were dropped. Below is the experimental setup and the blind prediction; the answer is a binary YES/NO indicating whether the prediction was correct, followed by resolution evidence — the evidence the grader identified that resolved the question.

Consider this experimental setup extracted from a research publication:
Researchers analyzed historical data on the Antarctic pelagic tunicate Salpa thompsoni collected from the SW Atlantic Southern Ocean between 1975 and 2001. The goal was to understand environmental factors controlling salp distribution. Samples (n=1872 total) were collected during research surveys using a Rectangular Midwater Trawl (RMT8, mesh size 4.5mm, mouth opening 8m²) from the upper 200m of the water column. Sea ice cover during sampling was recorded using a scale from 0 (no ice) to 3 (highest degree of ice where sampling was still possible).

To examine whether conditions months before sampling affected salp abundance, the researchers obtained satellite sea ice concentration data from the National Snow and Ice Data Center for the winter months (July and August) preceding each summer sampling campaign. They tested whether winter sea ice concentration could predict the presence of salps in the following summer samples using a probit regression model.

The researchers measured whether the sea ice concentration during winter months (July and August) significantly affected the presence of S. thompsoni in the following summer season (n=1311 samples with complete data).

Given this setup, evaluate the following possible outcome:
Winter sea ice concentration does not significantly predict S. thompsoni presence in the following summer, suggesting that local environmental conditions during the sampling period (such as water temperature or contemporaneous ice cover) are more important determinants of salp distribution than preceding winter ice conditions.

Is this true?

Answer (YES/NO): NO